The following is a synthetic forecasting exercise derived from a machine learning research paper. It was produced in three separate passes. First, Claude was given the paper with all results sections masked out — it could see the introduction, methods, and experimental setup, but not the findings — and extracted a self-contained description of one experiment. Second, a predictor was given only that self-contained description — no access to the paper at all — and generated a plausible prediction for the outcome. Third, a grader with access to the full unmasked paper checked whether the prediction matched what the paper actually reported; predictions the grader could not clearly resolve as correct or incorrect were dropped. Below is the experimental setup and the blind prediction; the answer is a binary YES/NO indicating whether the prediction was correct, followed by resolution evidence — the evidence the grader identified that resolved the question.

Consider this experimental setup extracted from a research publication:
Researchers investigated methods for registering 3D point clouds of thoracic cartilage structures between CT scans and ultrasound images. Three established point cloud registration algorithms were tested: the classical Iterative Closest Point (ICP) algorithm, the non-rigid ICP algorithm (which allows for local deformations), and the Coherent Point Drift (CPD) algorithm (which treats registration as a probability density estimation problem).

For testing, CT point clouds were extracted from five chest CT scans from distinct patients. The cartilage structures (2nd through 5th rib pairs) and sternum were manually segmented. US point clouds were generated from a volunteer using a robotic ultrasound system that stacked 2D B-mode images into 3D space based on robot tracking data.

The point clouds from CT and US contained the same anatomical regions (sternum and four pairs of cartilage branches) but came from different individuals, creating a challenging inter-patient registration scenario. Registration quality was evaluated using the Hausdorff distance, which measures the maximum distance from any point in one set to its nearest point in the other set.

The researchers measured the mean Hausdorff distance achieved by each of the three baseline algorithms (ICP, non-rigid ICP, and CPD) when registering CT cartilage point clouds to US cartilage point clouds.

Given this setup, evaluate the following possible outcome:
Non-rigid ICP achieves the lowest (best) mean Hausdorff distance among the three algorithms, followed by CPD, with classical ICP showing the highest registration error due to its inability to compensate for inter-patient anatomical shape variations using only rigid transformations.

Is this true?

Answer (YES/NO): YES